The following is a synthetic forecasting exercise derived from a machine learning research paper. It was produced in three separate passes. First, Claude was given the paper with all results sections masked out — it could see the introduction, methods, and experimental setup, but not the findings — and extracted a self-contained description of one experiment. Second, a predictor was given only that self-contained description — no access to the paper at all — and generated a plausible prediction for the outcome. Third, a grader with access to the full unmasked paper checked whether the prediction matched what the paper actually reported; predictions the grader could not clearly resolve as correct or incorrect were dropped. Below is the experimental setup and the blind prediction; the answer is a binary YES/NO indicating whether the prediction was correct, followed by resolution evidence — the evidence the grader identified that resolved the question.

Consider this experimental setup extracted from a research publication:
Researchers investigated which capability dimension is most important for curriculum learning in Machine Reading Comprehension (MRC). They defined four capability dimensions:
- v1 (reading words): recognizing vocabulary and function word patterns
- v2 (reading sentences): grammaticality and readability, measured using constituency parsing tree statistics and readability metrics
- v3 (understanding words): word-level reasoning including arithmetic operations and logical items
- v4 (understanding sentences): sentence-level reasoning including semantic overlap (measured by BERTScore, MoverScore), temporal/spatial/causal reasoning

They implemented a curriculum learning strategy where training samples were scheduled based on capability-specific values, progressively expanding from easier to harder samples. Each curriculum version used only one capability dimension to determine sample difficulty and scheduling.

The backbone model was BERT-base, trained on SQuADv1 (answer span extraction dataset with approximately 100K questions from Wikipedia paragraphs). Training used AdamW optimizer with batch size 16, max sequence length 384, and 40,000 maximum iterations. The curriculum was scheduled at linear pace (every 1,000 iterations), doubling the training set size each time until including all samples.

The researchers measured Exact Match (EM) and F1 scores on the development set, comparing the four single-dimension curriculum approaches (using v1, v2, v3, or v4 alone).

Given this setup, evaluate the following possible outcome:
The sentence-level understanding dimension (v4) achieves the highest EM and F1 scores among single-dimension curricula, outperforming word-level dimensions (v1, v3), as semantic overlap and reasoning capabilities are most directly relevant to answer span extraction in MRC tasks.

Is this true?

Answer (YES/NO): YES